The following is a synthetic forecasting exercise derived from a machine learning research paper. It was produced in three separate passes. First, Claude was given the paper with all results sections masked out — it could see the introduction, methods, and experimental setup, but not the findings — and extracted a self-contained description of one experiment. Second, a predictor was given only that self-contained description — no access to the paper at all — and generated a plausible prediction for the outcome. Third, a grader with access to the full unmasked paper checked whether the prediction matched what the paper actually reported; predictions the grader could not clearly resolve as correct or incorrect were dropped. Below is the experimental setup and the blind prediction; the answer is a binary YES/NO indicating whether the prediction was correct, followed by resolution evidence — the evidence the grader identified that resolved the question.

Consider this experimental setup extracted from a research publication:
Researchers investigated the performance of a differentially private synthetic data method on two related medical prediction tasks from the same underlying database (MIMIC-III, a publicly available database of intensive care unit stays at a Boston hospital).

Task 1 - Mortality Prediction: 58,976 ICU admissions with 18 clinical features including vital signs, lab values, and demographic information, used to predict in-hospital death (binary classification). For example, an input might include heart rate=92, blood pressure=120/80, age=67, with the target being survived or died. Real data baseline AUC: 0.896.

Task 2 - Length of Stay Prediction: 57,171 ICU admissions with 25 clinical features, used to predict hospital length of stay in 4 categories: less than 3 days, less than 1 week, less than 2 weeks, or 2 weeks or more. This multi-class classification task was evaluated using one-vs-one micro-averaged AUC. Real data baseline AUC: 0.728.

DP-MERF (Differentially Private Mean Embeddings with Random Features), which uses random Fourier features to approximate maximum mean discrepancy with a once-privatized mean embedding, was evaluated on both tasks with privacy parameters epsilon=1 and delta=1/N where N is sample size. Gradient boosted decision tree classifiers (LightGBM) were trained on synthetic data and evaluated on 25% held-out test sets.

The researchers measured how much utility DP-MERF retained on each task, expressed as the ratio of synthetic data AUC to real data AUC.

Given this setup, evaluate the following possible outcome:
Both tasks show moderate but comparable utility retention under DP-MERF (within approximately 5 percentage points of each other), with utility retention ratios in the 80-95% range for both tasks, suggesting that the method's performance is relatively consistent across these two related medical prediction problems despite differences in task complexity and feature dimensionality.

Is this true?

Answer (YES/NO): NO